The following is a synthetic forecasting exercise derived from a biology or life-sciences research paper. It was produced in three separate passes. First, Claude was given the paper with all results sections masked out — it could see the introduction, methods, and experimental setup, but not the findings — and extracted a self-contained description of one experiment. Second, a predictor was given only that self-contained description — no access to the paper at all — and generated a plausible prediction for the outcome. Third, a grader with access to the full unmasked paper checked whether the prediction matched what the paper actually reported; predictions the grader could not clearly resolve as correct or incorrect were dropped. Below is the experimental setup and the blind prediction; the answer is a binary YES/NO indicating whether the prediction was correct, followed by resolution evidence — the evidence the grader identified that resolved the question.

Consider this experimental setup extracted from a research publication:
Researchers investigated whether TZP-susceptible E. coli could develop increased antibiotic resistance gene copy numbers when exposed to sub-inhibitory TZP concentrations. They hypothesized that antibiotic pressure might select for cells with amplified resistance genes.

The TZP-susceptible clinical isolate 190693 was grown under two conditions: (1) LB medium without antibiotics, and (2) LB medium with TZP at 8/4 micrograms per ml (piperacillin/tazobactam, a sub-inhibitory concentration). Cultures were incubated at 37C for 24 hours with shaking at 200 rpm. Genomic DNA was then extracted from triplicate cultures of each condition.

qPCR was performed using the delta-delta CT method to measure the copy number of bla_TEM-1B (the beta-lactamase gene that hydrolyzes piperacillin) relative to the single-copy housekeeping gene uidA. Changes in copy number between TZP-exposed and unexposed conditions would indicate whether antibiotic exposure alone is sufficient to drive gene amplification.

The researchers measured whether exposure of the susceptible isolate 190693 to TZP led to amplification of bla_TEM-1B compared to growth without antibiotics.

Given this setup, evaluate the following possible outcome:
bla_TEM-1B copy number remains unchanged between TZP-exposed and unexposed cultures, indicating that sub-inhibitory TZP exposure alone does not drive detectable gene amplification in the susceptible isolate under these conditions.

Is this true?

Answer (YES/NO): NO